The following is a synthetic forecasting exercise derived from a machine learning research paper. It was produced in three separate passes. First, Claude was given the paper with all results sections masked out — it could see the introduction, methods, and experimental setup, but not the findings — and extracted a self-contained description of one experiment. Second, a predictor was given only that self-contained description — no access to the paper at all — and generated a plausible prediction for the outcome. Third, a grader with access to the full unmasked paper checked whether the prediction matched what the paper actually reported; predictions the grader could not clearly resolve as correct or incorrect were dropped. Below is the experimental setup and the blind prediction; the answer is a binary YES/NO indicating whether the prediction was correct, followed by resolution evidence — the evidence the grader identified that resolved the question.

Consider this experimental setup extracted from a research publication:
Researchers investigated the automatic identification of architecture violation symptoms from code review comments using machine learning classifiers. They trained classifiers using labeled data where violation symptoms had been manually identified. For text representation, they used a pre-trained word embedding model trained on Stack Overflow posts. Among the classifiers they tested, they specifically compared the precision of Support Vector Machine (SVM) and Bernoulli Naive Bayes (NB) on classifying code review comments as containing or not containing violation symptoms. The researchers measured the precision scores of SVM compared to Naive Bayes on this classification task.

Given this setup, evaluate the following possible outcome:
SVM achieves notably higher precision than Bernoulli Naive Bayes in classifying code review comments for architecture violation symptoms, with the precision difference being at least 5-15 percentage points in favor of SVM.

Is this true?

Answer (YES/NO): YES